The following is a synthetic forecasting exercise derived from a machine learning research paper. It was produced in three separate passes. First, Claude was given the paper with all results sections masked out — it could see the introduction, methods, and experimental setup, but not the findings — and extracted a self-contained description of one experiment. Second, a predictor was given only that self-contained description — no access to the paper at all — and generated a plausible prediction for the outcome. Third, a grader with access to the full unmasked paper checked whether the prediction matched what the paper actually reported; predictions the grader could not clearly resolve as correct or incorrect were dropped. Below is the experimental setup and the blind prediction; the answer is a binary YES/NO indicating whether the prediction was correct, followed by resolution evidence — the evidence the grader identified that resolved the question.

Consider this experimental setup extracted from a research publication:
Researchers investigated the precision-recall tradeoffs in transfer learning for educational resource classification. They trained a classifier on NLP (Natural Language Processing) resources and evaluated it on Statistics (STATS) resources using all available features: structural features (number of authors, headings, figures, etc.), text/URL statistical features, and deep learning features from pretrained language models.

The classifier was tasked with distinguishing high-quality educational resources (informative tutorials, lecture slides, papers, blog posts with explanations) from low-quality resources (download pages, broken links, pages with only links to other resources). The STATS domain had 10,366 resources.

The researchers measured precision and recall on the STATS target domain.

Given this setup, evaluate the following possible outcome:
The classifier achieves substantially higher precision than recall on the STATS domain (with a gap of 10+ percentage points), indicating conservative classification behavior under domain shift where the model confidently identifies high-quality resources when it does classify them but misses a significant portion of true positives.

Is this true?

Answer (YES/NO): YES